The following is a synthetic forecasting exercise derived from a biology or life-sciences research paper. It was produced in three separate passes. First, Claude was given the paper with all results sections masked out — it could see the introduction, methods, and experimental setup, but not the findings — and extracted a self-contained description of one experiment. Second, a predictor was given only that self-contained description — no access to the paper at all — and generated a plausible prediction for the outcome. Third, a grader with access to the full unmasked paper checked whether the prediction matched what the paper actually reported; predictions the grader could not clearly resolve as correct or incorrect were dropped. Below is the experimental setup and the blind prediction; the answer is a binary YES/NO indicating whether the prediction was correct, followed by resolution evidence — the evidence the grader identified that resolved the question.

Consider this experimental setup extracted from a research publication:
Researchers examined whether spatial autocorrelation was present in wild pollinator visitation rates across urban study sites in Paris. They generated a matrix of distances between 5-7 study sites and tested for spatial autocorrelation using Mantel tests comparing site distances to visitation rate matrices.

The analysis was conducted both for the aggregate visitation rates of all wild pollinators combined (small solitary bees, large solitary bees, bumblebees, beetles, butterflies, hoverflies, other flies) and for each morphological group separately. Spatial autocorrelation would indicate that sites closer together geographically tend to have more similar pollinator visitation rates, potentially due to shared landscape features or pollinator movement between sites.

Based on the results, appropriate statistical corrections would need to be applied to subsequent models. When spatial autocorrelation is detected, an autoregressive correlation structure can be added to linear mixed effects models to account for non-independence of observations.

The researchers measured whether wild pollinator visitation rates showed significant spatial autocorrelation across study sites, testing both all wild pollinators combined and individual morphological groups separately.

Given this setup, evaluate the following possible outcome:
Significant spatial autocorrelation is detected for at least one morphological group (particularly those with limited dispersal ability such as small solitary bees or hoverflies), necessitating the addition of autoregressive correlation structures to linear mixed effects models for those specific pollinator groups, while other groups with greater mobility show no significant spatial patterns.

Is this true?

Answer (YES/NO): NO